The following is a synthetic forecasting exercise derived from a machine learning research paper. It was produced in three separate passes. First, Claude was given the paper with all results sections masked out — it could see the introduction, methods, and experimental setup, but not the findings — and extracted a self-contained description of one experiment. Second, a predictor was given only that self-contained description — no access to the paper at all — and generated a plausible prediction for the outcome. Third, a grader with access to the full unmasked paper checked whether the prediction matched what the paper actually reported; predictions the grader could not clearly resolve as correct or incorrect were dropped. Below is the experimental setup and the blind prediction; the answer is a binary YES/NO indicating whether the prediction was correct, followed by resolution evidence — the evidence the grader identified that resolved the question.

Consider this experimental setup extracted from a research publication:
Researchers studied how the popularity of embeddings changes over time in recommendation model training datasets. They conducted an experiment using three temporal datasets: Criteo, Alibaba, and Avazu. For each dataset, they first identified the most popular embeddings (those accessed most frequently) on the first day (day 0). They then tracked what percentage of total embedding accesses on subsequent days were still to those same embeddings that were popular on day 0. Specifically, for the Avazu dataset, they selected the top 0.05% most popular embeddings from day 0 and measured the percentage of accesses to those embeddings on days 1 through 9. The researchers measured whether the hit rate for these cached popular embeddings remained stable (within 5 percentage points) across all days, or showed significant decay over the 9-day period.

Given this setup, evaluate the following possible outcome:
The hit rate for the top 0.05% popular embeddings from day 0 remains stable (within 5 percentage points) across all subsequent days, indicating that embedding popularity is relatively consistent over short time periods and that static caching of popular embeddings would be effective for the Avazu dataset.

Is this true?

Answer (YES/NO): NO